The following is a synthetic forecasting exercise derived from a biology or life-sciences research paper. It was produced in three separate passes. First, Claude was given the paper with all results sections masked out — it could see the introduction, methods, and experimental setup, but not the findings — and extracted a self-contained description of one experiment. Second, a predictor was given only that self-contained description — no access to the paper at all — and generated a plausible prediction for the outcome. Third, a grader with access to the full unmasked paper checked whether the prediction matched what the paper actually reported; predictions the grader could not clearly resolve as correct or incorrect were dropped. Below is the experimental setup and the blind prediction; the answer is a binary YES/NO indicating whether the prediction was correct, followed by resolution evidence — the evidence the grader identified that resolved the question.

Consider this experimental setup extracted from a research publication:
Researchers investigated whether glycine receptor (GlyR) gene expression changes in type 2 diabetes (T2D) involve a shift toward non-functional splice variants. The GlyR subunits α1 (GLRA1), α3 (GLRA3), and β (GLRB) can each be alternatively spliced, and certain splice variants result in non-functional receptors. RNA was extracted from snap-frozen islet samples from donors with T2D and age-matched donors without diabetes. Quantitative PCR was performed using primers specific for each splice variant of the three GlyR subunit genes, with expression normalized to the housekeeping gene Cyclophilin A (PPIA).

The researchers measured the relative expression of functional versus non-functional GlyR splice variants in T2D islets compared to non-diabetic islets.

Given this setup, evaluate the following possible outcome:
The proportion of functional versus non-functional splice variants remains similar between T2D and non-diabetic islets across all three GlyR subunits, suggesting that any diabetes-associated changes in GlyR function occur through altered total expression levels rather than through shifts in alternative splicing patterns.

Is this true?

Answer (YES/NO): YES